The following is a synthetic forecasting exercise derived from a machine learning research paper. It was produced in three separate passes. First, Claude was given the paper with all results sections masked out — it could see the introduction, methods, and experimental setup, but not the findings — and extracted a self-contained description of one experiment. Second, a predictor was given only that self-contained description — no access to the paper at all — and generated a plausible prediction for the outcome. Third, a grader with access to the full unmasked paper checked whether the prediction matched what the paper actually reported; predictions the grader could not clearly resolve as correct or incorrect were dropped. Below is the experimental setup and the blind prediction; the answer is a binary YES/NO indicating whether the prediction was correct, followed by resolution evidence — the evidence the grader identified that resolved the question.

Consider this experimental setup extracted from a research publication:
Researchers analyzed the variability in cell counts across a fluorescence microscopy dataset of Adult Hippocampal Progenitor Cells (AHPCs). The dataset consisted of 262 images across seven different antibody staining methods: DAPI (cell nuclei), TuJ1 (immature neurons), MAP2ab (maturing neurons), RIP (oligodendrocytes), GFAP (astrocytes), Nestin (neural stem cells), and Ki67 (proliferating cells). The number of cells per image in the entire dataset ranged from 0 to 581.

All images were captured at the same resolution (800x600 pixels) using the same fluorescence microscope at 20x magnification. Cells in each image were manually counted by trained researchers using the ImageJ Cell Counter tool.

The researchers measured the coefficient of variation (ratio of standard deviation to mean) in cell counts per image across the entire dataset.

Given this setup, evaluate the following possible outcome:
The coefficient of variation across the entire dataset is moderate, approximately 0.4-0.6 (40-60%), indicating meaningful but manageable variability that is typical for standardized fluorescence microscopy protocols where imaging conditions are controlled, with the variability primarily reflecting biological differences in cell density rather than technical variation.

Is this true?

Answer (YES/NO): NO